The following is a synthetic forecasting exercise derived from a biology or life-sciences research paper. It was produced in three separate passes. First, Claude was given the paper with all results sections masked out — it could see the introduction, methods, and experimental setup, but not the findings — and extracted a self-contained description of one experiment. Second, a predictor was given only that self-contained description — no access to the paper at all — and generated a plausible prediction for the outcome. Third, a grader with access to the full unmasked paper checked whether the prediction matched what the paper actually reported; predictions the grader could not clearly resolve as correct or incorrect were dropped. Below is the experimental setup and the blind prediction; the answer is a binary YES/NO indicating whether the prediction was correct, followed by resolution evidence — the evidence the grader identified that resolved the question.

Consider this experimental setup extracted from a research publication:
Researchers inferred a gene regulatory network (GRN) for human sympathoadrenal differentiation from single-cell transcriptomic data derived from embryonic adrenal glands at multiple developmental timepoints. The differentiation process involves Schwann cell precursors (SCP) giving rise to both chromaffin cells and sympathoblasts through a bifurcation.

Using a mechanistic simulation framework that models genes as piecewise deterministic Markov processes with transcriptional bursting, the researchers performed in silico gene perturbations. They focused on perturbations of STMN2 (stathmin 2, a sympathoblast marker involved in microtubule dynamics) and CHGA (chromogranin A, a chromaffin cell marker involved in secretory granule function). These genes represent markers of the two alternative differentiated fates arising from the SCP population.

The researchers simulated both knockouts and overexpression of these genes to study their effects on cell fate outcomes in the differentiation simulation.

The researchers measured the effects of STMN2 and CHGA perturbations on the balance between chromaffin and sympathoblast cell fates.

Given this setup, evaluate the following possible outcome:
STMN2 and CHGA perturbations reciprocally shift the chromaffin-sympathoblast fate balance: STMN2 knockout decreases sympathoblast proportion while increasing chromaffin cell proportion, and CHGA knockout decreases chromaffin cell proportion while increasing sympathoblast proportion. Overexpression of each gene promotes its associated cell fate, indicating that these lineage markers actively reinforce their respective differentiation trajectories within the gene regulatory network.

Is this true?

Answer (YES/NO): YES